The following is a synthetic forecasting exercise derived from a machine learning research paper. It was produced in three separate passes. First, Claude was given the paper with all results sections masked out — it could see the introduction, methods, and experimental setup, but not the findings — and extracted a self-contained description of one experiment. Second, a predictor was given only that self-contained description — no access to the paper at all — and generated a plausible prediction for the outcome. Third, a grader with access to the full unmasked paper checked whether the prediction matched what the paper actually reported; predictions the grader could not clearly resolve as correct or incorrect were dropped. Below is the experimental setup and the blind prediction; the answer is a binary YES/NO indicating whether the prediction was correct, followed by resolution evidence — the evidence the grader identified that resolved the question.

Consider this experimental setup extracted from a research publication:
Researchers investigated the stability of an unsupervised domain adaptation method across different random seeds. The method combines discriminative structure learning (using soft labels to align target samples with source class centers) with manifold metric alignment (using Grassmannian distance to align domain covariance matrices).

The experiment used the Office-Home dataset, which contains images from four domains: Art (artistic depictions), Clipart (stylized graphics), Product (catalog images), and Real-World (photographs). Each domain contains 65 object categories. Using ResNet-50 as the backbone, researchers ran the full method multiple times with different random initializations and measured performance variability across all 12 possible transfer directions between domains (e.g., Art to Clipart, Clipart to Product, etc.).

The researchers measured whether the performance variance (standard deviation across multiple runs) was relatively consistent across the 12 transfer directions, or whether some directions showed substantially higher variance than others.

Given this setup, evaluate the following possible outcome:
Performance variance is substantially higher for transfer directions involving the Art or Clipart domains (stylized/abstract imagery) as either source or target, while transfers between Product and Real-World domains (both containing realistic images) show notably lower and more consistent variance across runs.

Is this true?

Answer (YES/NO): NO